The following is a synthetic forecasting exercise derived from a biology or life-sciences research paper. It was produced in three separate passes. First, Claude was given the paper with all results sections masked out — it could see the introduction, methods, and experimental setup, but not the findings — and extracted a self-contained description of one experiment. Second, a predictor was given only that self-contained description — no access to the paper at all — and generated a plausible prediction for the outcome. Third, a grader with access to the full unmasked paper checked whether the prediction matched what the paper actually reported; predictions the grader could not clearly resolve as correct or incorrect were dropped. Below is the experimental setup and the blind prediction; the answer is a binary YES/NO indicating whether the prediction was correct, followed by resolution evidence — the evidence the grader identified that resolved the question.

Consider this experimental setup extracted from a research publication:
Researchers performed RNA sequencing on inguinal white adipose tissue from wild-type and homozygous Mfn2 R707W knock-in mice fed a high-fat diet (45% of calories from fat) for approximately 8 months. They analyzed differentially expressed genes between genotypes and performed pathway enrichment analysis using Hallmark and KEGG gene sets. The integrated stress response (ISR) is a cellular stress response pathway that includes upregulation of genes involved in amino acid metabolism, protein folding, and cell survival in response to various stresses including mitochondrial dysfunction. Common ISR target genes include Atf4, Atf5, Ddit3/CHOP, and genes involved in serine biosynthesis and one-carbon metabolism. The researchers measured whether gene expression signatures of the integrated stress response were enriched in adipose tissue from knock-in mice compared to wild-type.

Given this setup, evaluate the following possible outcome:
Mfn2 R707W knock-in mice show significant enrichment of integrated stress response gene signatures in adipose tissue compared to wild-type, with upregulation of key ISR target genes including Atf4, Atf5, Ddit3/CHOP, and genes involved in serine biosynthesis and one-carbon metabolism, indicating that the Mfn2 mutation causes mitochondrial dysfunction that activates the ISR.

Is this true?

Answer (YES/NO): YES